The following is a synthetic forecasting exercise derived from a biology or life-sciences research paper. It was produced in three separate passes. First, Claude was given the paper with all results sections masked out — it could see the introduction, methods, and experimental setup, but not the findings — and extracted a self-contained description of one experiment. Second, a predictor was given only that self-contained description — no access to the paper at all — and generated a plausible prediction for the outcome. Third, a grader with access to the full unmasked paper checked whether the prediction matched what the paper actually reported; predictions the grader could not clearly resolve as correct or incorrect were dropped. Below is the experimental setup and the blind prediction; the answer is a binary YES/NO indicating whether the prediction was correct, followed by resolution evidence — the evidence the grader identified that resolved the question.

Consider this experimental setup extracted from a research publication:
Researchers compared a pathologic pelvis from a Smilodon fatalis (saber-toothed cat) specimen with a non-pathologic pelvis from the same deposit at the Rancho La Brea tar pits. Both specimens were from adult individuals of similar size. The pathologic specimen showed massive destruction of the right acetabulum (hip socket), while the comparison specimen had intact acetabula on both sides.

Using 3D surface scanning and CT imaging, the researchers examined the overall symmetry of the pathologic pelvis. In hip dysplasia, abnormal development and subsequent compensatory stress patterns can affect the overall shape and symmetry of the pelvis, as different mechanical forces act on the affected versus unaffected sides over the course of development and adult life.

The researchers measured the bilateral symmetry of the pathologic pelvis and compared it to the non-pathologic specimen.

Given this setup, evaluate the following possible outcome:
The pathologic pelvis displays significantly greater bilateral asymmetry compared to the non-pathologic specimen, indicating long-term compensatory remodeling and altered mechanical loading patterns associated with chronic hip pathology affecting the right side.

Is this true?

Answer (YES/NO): YES